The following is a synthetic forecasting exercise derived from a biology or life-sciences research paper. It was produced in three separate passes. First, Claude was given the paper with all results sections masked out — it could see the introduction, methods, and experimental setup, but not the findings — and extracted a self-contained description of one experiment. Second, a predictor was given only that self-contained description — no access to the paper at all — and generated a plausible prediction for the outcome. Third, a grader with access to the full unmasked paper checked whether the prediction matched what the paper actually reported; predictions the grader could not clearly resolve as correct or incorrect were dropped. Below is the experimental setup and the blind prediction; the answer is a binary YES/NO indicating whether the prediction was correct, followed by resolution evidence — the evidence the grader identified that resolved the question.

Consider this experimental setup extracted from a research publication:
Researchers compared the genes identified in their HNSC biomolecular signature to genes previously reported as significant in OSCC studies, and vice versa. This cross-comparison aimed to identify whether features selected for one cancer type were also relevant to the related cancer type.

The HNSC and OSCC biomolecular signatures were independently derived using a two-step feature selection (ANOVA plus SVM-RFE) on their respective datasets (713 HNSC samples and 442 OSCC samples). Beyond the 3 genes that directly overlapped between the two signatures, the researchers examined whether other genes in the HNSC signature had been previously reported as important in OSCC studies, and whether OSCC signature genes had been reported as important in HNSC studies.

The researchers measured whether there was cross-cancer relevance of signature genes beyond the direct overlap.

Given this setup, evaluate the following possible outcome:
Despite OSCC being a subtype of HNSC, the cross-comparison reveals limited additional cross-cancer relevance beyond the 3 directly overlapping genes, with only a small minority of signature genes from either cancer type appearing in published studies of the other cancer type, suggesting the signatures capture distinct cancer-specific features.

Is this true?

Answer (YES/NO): NO